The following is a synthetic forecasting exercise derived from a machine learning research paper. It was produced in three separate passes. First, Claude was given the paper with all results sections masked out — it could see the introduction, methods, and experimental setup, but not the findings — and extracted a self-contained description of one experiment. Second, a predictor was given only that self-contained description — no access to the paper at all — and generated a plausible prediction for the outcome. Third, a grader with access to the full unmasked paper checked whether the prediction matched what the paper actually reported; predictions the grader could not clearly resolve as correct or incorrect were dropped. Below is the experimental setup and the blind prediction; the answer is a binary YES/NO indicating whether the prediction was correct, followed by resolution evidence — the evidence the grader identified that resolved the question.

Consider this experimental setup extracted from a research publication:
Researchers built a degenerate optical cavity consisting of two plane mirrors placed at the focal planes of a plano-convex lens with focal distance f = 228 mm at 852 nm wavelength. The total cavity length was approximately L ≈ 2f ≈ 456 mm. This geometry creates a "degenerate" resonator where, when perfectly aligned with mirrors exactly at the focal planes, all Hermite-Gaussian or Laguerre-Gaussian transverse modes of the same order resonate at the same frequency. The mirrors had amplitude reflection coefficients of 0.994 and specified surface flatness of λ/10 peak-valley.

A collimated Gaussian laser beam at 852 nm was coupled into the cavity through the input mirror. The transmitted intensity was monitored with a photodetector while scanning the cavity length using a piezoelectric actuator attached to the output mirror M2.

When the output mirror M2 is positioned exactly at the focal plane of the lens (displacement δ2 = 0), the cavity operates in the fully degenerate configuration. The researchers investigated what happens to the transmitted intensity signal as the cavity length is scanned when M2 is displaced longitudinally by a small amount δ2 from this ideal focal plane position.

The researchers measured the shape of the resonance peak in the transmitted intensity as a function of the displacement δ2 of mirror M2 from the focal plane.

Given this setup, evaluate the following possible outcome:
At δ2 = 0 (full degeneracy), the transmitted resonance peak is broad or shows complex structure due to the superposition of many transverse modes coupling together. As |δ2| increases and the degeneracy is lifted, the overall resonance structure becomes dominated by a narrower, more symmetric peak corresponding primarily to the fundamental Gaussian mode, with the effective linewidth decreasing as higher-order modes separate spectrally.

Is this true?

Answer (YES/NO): NO